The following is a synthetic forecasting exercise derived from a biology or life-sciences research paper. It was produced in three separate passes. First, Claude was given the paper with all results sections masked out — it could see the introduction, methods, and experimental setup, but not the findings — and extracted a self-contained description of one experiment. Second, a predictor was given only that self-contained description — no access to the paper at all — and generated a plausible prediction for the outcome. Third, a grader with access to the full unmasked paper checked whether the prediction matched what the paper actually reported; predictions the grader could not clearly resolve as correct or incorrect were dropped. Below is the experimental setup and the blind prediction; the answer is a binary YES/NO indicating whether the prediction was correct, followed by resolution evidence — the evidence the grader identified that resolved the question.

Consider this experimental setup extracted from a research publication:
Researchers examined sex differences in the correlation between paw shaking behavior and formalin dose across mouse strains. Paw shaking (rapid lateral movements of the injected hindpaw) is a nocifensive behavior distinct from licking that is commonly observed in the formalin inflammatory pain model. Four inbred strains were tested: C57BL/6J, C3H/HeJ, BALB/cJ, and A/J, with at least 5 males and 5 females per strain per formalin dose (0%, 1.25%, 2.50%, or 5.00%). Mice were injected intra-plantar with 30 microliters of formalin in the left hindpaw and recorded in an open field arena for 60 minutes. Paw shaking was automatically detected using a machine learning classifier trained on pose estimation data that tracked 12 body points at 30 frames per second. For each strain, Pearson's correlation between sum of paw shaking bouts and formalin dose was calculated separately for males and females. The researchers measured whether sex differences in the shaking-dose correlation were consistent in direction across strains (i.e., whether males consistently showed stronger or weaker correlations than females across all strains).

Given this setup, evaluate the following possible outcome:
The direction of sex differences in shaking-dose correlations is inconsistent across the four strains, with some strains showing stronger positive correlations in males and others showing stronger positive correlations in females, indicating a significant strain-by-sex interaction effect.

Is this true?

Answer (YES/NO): NO